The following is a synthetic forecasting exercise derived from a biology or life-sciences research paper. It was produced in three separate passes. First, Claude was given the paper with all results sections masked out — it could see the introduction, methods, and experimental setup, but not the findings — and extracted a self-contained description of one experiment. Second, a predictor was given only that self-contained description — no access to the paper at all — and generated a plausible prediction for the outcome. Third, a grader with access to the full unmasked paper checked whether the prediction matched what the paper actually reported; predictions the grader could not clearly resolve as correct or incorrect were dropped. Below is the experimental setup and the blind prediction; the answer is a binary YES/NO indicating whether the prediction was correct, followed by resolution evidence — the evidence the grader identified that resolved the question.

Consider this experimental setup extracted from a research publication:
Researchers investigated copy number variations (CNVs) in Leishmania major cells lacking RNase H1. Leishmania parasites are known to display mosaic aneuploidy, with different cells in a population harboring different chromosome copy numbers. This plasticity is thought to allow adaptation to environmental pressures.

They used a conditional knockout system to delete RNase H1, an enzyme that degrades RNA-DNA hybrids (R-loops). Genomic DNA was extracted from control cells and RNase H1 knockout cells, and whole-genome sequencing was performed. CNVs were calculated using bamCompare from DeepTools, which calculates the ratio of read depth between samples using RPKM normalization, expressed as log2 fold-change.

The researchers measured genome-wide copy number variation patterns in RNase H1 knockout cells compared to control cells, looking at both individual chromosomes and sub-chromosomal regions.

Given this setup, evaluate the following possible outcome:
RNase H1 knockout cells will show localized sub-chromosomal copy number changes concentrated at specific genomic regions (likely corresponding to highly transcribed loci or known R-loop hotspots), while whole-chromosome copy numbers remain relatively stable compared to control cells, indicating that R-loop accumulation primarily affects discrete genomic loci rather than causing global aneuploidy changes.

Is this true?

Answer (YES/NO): NO